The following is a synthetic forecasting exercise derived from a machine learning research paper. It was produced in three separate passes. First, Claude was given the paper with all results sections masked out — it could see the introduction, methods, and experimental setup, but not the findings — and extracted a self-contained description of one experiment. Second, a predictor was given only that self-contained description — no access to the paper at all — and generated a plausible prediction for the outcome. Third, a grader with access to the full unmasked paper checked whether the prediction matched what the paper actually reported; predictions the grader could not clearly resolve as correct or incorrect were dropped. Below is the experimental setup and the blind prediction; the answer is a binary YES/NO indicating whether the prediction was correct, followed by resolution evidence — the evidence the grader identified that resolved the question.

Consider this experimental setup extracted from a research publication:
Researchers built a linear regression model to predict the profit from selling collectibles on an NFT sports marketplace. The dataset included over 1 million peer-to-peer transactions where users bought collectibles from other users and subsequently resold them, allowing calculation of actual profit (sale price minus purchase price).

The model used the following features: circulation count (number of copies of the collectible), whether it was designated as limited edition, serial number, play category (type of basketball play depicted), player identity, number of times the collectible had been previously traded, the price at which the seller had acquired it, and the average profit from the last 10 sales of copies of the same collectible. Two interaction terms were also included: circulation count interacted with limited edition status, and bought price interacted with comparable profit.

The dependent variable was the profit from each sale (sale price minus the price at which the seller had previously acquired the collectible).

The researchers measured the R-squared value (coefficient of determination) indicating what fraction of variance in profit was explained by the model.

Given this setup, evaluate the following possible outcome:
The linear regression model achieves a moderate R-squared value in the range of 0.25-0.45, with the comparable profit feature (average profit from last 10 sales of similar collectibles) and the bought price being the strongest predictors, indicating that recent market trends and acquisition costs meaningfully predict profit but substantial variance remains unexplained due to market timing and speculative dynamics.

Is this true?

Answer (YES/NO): NO